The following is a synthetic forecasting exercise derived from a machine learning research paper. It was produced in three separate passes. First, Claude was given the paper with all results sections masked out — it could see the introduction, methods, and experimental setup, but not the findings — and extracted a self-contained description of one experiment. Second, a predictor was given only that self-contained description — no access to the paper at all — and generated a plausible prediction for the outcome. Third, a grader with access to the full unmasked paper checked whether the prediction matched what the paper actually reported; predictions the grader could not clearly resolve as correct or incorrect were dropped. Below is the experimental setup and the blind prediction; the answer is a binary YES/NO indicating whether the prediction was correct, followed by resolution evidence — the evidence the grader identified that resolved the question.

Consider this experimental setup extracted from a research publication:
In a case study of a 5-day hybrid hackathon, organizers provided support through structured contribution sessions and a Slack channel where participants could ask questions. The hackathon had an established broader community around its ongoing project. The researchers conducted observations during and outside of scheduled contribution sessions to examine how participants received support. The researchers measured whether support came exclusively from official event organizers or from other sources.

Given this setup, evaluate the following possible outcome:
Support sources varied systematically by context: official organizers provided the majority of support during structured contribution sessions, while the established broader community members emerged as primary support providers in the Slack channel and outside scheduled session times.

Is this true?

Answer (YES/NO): NO